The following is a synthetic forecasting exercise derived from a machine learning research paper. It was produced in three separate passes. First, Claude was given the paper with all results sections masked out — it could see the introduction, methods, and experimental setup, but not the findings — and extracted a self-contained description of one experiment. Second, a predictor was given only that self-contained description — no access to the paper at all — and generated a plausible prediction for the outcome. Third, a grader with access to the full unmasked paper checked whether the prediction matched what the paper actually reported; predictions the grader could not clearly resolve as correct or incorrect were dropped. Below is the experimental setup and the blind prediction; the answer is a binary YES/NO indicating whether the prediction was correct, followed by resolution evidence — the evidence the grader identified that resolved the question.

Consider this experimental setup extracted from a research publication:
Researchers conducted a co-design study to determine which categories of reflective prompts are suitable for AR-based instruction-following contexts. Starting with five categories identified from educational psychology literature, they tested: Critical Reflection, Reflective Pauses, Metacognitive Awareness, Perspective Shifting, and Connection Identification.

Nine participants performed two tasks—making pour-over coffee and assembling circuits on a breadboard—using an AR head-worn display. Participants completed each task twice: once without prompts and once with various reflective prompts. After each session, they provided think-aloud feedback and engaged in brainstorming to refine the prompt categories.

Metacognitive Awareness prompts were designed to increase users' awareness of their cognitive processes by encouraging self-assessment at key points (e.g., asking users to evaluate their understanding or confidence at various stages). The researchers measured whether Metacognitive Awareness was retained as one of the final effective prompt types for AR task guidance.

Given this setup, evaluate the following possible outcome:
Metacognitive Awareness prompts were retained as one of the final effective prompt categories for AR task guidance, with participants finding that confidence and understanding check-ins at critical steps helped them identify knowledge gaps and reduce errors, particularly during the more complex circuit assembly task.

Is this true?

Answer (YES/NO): NO